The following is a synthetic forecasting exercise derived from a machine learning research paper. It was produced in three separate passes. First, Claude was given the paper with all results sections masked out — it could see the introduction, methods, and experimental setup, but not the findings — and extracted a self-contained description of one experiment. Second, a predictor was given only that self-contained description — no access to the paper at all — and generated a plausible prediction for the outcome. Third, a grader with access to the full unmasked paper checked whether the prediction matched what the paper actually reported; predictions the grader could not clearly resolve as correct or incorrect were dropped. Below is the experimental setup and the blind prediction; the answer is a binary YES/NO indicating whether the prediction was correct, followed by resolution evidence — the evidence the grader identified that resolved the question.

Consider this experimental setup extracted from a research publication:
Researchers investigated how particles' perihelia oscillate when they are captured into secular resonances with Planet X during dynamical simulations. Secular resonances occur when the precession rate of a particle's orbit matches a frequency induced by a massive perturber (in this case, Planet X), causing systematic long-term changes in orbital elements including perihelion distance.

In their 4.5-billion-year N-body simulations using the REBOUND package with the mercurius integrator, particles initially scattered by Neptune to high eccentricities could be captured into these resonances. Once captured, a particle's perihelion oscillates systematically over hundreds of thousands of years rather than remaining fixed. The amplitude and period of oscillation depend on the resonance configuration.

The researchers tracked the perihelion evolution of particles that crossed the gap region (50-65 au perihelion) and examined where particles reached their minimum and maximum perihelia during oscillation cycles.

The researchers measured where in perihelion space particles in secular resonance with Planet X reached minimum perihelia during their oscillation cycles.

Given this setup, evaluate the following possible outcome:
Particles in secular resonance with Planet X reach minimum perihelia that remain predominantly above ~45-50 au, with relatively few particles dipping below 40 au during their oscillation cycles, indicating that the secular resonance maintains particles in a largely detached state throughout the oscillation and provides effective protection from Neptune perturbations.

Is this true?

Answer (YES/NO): NO